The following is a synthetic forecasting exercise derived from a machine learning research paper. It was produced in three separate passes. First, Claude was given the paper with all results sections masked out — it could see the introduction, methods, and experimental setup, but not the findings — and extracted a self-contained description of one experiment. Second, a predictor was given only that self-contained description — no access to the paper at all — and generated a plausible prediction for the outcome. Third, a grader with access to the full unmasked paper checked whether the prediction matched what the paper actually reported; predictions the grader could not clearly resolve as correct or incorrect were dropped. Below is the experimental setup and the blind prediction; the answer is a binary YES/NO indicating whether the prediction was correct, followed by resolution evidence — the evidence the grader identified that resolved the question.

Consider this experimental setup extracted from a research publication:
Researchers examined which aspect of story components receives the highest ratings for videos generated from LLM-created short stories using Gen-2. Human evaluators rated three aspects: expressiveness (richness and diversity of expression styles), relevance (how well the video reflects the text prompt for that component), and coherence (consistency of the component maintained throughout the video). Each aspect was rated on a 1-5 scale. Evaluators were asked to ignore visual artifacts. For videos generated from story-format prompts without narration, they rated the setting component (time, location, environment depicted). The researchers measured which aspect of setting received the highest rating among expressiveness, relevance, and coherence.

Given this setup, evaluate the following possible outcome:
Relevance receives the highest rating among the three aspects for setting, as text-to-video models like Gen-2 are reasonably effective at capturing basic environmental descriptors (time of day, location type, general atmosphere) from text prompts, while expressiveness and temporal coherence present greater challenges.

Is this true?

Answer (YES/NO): YES